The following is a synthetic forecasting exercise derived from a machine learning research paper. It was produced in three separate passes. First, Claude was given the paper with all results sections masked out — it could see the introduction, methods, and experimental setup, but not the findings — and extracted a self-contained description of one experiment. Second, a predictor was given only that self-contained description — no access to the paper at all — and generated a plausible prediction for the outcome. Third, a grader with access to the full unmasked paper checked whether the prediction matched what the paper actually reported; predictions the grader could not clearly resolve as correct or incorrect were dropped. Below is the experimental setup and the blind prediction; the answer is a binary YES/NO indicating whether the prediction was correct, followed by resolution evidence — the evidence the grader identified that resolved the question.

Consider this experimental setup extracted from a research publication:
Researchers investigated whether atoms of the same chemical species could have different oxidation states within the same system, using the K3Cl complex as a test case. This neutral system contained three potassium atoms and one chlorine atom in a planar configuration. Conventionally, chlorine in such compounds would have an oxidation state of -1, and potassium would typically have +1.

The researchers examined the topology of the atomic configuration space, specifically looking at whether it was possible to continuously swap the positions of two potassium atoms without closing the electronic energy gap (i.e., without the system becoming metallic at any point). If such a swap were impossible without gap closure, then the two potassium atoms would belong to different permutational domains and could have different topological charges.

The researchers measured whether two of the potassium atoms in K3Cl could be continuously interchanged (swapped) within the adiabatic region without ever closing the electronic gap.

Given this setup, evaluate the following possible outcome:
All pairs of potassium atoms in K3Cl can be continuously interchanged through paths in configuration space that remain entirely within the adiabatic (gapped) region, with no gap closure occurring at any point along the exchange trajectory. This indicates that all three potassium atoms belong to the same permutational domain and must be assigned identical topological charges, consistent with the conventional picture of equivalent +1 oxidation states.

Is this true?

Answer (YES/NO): NO